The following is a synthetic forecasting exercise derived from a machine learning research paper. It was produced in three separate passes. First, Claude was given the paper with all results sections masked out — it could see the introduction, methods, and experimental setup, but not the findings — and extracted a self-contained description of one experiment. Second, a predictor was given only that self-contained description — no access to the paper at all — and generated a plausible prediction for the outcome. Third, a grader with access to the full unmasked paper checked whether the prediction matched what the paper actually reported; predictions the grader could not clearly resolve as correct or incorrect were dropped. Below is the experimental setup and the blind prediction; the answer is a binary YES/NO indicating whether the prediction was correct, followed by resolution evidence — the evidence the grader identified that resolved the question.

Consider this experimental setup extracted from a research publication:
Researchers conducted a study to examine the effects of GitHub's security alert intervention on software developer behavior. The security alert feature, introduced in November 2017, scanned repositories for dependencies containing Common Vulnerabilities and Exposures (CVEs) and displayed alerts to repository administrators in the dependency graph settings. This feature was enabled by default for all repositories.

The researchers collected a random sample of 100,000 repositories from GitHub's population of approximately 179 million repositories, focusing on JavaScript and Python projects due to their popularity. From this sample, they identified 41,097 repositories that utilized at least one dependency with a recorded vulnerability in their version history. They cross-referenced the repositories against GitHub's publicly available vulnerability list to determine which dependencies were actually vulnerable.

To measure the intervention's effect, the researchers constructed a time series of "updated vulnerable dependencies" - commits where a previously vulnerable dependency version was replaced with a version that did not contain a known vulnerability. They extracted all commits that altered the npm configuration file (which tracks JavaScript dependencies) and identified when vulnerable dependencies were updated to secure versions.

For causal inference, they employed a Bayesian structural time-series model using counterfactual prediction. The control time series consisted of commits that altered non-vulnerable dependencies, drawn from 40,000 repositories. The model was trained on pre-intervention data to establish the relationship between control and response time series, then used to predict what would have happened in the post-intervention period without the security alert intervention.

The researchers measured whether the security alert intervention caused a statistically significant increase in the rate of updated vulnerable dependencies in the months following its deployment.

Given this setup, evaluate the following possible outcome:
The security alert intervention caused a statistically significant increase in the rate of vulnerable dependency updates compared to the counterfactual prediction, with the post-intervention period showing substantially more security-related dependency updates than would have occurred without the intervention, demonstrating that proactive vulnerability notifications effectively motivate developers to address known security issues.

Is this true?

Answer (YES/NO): YES